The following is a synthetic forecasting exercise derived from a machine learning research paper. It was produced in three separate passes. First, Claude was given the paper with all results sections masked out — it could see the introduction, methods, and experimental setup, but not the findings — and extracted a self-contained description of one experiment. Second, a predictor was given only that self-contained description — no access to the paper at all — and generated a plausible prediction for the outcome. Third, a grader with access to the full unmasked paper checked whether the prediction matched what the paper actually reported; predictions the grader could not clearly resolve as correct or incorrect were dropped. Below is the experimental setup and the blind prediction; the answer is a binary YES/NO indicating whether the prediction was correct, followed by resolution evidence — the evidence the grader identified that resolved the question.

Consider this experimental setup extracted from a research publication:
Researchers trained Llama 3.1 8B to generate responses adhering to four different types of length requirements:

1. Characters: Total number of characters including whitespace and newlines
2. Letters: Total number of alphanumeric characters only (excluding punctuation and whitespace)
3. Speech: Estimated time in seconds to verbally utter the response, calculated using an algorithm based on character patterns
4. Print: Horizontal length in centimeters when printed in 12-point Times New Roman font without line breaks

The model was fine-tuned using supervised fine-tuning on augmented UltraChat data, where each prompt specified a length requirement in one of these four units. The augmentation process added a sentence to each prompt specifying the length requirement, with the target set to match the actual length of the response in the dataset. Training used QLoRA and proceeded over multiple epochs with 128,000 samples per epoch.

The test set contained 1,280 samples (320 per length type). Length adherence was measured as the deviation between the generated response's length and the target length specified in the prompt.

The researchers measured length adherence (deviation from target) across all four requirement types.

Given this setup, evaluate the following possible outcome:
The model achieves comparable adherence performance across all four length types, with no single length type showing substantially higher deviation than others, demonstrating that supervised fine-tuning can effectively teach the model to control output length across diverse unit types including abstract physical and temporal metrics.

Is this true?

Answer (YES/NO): YES